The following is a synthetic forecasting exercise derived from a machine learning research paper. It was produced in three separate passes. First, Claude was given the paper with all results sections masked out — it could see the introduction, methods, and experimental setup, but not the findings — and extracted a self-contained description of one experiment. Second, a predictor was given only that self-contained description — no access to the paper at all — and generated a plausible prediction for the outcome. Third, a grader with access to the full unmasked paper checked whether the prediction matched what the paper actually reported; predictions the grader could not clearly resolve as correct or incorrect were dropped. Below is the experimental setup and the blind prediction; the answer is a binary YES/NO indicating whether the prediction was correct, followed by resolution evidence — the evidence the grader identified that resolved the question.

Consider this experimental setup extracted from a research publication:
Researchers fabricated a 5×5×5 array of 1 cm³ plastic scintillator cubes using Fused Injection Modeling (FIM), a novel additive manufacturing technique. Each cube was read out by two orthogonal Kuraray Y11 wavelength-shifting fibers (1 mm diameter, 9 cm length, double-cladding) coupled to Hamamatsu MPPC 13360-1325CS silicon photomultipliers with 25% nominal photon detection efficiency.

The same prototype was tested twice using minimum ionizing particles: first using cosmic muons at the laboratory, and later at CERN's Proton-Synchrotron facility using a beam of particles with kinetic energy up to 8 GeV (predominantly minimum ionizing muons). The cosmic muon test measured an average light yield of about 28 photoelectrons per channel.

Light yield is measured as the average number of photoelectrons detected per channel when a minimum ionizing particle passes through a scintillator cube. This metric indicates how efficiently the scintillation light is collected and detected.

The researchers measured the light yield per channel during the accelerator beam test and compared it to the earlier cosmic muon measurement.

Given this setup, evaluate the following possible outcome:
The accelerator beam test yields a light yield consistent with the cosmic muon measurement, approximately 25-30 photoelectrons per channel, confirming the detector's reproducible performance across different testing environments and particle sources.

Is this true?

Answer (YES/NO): YES